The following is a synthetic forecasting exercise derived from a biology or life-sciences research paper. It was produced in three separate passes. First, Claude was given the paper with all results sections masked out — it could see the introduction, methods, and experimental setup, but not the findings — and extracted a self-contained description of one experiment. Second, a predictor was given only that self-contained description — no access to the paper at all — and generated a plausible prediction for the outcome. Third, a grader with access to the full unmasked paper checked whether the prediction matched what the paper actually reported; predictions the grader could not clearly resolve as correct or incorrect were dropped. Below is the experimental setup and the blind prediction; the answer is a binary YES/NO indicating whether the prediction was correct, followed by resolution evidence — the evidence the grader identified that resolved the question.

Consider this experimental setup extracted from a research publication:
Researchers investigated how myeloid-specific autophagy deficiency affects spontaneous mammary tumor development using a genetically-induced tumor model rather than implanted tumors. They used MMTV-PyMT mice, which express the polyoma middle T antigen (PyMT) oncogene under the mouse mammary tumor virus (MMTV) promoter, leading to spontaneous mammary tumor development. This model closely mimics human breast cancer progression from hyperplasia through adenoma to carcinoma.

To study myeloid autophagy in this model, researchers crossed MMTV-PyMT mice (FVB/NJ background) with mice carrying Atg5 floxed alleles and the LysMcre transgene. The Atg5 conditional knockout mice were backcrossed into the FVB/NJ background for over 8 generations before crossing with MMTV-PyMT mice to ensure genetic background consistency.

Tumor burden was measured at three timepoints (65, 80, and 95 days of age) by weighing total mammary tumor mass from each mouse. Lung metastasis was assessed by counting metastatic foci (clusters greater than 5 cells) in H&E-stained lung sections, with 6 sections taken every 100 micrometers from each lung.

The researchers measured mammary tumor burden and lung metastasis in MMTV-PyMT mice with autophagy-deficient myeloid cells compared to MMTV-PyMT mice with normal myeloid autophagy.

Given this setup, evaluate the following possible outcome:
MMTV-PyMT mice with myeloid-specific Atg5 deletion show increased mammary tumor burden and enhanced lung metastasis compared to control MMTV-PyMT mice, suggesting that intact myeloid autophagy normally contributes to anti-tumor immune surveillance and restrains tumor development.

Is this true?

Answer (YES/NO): YES